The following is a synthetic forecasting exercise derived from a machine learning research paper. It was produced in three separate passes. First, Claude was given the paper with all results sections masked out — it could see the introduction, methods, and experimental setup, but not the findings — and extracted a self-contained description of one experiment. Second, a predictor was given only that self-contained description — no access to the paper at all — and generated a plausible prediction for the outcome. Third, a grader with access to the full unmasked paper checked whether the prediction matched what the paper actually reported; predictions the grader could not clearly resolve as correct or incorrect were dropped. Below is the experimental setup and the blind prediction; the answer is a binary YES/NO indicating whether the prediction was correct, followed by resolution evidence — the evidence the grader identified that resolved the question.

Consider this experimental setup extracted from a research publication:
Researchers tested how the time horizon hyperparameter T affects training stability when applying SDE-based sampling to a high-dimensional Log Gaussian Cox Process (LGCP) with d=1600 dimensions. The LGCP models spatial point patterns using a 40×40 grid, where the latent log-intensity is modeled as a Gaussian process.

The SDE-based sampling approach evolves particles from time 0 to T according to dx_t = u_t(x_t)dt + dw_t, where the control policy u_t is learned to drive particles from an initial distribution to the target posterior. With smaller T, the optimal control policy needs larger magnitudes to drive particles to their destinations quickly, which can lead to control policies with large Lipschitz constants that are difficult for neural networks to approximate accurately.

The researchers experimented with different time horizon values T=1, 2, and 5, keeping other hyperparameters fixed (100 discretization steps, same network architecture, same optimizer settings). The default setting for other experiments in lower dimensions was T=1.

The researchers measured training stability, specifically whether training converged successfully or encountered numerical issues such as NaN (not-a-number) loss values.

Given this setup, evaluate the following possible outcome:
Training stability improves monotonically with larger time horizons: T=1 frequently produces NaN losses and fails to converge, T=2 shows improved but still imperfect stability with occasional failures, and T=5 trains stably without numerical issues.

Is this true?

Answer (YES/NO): NO